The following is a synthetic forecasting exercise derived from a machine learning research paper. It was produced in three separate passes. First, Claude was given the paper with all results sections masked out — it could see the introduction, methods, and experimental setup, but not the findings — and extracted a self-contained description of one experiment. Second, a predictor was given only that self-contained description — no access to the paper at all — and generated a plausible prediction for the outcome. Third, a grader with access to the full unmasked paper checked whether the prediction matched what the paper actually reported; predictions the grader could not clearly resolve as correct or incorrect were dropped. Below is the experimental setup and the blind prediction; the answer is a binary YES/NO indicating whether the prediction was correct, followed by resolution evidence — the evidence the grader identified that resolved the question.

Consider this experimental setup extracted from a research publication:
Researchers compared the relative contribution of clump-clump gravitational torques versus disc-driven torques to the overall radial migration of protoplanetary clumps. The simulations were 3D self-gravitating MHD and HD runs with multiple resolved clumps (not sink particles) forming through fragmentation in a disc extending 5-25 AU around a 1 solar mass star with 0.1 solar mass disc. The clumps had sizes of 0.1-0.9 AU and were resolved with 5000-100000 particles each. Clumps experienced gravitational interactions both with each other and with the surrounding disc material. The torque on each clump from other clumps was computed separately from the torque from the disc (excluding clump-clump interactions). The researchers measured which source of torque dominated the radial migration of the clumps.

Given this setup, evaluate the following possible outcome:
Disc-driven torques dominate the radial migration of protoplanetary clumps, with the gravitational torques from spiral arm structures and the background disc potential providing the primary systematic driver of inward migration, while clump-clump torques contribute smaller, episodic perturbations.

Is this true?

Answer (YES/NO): NO